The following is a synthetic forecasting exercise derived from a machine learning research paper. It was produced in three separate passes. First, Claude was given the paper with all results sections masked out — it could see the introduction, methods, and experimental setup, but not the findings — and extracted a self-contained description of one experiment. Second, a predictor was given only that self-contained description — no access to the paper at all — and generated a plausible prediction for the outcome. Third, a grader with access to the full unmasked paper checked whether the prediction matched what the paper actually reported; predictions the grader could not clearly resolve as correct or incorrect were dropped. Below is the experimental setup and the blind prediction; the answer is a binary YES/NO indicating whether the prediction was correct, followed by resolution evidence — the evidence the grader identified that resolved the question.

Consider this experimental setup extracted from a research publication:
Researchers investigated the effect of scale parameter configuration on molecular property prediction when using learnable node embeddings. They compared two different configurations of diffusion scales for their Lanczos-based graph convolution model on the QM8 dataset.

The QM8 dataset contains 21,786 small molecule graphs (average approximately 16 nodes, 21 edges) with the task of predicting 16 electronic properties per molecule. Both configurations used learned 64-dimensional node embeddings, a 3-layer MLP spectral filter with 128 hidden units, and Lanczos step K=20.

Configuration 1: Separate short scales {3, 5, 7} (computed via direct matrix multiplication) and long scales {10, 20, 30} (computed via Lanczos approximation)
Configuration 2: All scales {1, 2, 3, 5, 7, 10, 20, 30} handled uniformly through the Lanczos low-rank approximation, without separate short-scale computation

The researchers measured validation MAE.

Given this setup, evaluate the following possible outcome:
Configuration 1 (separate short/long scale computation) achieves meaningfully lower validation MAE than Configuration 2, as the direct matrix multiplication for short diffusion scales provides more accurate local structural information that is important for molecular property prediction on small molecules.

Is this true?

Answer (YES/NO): NO